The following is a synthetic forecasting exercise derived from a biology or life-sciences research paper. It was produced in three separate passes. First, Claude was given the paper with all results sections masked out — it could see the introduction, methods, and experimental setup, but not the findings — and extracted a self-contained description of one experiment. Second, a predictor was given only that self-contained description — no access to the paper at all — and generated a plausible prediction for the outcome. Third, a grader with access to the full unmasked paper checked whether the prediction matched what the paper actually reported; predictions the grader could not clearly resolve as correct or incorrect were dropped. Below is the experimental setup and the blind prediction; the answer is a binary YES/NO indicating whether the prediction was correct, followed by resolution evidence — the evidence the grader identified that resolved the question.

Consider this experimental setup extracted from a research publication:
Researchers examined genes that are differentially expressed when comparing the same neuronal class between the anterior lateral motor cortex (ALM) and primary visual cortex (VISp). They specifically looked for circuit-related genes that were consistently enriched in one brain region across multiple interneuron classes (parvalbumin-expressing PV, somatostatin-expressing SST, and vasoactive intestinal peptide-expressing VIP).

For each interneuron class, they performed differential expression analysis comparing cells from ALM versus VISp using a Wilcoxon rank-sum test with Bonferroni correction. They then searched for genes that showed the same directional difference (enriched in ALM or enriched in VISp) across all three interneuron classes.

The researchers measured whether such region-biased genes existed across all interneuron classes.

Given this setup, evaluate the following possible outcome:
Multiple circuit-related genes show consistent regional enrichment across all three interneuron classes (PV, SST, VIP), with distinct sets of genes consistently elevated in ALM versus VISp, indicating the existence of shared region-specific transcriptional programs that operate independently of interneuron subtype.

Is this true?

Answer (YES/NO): NO